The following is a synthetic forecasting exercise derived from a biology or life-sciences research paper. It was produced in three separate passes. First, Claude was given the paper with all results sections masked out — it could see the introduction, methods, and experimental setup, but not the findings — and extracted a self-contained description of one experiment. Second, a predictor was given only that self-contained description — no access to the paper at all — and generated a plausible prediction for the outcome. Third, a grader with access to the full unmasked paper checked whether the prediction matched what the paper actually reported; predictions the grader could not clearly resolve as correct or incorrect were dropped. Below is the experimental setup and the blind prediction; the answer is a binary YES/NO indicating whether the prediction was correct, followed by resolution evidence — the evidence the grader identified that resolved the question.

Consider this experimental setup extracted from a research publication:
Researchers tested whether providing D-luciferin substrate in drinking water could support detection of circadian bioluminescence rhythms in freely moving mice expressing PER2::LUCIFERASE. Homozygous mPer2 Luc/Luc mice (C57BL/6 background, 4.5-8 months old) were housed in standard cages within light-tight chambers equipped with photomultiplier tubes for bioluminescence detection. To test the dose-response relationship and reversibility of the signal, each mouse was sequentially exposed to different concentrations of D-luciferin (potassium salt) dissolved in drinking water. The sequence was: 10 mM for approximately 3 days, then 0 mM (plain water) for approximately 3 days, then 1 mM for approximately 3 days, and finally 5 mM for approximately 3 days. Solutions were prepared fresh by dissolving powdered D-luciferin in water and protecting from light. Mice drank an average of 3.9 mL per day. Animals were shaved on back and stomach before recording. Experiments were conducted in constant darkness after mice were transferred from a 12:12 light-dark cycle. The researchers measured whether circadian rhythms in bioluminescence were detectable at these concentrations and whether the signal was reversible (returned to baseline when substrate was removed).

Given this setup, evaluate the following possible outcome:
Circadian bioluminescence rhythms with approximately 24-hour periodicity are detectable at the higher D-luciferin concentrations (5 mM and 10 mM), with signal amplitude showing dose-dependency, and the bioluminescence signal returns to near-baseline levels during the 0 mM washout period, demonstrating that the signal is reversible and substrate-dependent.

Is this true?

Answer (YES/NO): NO